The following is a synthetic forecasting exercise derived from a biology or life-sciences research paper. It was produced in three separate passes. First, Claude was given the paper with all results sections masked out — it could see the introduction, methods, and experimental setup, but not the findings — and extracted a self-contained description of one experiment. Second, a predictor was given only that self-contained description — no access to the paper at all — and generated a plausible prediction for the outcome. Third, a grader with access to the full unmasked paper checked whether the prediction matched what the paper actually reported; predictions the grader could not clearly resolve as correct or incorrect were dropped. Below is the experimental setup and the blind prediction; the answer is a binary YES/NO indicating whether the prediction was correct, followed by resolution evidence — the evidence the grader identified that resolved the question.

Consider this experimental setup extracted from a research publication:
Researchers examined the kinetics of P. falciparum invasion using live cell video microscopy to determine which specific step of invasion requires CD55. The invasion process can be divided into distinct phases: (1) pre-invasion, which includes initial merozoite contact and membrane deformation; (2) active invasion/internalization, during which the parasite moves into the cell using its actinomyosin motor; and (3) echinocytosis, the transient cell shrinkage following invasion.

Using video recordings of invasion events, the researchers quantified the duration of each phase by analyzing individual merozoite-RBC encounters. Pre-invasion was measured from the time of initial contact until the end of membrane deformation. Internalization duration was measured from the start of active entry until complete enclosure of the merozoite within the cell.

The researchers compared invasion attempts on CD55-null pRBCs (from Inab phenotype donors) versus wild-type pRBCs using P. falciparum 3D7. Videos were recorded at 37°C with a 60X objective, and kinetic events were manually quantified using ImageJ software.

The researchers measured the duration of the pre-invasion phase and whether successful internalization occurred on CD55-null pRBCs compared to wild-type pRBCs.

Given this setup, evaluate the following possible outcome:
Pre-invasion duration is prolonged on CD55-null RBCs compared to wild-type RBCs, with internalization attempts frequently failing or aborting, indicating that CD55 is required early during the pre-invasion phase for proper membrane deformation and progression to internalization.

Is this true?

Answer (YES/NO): NO